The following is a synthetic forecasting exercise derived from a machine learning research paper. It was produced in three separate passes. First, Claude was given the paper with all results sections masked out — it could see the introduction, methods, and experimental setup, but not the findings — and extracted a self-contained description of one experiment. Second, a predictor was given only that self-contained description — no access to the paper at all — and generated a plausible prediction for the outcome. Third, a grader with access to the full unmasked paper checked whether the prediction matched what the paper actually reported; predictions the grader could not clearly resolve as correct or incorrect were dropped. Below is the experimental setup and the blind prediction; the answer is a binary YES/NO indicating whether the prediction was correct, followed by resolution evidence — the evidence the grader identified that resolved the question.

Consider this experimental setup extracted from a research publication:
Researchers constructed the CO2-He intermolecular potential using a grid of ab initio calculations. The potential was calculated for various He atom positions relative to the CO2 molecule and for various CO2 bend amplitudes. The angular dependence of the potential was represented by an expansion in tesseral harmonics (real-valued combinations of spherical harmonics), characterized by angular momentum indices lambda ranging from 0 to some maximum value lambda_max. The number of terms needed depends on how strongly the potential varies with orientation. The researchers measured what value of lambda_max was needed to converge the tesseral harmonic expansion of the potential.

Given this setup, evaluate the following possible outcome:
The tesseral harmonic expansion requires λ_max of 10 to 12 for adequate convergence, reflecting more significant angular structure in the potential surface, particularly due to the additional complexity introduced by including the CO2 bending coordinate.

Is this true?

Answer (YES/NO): NO